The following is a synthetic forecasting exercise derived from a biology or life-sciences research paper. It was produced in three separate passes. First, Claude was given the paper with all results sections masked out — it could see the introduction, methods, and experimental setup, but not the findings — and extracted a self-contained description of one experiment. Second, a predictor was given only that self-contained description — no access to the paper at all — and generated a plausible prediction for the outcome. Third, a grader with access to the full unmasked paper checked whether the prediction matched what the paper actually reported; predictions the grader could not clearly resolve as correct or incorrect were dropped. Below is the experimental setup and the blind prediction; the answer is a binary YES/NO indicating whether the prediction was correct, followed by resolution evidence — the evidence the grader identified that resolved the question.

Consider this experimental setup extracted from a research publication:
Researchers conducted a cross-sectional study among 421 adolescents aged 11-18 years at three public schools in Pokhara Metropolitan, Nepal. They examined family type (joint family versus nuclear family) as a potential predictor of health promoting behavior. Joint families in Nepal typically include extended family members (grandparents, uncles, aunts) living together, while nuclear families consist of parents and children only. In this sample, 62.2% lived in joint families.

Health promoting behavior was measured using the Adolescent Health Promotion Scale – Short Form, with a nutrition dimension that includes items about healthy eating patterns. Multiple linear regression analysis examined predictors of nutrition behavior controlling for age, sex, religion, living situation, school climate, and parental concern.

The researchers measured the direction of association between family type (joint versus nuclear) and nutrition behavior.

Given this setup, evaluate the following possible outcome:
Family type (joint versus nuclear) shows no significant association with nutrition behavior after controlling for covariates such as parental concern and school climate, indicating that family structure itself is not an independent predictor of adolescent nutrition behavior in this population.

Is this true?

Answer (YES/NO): NO